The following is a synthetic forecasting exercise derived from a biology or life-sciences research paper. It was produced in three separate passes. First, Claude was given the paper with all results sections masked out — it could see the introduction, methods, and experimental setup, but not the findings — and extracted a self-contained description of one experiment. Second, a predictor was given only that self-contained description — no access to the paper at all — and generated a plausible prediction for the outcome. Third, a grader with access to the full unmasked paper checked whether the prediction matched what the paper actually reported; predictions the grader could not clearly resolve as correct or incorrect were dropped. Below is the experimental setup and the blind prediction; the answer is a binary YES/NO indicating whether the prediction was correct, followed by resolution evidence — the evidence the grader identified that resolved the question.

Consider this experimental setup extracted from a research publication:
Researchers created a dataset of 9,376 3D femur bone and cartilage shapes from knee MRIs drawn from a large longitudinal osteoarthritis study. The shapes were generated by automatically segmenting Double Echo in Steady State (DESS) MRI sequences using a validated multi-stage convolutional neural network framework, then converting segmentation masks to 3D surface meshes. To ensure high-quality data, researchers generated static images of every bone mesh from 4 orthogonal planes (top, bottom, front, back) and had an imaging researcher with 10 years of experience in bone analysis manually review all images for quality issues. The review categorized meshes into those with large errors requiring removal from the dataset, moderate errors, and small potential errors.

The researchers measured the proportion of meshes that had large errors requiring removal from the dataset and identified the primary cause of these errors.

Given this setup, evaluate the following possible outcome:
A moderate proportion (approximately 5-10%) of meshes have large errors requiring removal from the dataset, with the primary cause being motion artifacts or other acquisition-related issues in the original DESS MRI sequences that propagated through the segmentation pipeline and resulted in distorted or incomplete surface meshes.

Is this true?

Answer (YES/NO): NO